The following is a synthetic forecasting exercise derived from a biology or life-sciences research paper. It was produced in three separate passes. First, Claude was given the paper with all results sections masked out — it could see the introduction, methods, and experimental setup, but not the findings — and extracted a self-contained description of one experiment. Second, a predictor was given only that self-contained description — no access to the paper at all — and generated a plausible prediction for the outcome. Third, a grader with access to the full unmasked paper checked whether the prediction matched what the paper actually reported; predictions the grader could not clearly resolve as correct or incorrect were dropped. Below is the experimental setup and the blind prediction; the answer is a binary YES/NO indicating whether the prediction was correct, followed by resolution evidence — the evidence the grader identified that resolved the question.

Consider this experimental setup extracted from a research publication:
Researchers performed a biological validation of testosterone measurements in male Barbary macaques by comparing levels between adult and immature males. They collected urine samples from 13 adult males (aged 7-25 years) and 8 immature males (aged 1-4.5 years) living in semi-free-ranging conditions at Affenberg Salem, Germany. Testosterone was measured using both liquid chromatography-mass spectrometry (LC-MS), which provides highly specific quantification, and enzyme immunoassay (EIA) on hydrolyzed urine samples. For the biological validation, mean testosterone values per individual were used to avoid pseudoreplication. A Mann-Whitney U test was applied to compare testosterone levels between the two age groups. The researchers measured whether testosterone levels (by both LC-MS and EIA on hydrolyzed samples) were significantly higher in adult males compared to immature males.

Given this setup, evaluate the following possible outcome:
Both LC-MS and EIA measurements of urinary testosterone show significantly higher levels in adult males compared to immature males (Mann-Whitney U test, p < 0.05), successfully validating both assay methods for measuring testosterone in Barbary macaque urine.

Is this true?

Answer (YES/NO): NO